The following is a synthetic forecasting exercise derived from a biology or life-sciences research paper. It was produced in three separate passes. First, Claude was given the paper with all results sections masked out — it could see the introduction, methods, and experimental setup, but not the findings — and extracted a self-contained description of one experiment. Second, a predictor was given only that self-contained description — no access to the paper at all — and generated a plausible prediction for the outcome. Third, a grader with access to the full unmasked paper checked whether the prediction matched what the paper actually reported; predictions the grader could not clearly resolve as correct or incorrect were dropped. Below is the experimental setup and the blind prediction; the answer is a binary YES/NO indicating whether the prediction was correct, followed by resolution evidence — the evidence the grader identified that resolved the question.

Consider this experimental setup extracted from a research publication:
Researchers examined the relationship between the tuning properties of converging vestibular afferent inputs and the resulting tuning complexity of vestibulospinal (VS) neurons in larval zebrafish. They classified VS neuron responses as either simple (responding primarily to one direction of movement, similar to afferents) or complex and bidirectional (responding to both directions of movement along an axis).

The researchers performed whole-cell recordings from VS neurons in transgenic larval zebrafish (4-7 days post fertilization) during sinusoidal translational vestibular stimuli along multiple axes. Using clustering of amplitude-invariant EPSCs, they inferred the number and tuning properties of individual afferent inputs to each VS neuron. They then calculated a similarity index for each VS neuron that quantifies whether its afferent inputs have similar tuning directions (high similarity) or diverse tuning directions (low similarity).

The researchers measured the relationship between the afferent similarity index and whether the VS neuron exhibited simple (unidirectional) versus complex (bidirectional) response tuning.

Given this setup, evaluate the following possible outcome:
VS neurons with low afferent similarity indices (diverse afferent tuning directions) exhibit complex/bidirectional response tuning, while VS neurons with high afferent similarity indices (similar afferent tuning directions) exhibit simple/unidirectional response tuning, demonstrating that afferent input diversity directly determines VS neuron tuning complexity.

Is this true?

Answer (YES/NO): YES